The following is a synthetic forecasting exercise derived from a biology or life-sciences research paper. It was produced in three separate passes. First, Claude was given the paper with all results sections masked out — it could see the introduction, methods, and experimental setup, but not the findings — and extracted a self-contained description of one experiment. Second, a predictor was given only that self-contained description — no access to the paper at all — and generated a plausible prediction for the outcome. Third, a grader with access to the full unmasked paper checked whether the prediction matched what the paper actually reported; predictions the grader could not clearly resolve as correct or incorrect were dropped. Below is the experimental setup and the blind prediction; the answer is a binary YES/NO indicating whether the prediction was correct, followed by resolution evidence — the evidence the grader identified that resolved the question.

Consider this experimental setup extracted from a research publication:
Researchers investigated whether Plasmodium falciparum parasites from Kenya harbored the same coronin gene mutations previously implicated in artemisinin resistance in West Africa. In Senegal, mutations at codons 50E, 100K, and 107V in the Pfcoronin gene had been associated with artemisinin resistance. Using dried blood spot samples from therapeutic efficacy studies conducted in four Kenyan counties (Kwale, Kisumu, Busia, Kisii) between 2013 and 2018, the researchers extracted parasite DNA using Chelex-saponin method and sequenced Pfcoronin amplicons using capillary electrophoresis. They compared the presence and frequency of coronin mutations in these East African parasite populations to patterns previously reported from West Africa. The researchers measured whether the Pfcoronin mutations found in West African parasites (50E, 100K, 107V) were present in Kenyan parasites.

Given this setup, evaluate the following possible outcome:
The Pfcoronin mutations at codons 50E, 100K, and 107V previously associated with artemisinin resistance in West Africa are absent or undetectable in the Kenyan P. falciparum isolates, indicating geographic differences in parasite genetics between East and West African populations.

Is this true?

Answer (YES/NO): YES